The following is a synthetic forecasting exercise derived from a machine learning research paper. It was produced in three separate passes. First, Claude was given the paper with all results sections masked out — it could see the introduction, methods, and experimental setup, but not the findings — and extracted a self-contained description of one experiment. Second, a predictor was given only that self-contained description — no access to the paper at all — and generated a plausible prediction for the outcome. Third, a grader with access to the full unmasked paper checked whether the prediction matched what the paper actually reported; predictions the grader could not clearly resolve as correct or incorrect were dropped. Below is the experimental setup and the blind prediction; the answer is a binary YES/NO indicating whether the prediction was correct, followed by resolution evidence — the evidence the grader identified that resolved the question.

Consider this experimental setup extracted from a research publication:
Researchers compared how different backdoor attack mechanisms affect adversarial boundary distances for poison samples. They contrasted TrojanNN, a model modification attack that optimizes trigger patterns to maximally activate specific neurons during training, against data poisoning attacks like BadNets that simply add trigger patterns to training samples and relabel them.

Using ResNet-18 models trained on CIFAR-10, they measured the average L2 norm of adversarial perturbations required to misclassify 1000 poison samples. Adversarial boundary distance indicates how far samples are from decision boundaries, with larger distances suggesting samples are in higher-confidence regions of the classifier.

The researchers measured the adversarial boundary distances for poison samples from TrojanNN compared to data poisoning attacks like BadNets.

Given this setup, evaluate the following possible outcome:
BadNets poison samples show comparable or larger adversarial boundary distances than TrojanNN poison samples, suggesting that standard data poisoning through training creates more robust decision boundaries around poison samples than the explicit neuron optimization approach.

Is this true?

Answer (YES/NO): NO